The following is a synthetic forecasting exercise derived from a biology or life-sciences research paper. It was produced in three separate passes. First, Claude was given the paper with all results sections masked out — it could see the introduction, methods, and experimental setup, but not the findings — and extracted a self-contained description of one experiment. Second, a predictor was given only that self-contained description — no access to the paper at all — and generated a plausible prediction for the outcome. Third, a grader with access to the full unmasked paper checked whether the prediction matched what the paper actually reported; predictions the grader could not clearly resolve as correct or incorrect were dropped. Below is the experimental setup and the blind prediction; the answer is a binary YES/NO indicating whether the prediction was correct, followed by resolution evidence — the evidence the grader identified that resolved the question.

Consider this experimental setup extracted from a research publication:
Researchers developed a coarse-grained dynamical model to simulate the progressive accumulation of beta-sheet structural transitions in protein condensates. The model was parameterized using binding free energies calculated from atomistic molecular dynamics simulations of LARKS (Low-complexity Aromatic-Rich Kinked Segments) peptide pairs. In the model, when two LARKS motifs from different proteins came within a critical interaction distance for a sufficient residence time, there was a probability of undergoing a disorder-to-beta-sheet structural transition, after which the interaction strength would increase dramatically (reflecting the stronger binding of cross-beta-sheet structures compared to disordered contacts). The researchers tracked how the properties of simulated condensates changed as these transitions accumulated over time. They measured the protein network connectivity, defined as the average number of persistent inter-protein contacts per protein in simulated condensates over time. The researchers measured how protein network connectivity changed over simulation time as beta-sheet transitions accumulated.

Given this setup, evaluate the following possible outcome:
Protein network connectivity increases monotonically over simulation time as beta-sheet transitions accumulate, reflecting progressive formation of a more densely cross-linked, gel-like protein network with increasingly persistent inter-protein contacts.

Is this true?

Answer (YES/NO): NO